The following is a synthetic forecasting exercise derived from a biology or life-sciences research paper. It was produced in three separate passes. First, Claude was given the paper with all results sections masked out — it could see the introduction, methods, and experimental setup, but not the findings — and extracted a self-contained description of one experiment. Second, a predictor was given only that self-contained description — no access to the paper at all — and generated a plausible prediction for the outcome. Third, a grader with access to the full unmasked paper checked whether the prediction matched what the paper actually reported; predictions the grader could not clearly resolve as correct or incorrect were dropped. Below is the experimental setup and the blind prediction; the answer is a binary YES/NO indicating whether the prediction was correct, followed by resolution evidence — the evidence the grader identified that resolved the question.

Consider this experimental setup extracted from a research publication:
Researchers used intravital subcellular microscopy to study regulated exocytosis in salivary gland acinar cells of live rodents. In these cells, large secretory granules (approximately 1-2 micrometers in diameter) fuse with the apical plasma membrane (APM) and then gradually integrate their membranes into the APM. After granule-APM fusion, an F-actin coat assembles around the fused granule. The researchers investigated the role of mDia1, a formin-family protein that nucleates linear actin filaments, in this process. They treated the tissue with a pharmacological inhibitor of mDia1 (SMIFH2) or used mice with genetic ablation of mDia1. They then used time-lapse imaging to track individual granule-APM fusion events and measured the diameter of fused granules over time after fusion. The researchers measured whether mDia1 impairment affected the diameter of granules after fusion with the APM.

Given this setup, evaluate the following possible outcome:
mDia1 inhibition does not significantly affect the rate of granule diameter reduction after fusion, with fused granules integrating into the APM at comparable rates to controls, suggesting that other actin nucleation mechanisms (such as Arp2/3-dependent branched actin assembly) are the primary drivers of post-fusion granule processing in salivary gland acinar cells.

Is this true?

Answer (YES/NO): NO